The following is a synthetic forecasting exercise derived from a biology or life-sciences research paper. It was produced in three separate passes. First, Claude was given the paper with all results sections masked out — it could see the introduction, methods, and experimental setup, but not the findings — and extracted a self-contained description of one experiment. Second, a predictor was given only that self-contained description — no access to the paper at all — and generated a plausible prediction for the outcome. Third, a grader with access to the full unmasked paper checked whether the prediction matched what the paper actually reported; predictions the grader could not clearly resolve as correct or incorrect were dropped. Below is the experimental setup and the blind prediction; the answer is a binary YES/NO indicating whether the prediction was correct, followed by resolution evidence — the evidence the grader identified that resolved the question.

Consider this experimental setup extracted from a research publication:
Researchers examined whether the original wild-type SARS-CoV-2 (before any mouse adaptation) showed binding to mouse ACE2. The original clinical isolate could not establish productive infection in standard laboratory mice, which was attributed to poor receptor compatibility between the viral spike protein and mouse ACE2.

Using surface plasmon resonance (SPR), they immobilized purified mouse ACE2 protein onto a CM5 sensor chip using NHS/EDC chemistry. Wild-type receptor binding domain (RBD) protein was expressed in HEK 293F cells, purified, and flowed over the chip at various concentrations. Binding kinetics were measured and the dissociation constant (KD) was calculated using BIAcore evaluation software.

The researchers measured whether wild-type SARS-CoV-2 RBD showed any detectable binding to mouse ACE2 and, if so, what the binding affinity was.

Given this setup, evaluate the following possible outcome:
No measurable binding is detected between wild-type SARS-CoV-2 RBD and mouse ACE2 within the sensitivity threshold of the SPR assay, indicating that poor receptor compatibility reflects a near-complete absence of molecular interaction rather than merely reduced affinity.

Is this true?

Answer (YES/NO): YES